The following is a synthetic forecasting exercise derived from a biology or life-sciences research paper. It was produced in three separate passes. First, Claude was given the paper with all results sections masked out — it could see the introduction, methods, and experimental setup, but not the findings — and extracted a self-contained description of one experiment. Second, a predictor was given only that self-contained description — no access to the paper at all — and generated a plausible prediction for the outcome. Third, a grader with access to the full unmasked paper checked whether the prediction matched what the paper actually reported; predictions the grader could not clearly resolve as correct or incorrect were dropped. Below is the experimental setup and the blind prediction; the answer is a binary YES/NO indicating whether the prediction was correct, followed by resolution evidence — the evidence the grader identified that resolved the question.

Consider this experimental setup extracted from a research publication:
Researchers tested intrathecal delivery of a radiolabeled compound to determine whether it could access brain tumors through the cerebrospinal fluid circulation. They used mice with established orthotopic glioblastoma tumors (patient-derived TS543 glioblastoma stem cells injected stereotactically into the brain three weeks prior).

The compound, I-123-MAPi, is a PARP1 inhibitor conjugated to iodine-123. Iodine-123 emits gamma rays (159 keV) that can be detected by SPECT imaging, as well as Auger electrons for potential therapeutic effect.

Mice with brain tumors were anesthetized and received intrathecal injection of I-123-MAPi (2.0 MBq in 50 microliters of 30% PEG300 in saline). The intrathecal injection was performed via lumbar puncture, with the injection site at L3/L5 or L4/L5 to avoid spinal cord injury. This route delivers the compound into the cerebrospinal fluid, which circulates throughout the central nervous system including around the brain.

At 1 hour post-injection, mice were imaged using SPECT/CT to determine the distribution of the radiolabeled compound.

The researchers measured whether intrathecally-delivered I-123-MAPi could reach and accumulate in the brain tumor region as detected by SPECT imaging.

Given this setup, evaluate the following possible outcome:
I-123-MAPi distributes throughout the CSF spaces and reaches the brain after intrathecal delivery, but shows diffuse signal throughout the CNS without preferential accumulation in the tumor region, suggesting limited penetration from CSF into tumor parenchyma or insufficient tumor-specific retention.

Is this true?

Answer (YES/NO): NO